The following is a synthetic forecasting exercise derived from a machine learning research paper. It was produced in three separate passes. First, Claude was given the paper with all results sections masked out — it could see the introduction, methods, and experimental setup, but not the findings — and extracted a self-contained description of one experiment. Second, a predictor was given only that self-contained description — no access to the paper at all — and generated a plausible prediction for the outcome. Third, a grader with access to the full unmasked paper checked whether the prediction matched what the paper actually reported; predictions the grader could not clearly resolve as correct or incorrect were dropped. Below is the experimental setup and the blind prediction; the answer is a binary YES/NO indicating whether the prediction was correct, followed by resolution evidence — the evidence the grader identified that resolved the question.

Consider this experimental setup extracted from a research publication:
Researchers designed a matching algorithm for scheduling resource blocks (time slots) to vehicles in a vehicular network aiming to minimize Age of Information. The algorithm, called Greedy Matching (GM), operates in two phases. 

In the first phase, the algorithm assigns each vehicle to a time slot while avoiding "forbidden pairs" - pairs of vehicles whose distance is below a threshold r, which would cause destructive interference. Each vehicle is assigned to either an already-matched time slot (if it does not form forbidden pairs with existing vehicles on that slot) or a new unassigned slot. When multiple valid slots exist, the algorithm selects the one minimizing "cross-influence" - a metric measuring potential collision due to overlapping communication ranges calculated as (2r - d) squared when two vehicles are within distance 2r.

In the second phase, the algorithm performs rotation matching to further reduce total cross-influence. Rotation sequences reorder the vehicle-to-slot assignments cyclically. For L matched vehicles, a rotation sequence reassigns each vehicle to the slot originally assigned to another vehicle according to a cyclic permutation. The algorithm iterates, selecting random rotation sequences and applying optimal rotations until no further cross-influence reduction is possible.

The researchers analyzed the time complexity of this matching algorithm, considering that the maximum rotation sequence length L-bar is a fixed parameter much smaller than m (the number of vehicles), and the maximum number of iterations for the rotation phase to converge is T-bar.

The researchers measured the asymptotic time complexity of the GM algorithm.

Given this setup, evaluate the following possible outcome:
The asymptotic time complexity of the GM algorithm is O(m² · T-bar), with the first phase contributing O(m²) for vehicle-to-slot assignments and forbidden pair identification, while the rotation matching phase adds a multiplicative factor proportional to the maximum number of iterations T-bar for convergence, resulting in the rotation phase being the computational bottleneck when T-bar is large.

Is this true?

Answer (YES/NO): NO